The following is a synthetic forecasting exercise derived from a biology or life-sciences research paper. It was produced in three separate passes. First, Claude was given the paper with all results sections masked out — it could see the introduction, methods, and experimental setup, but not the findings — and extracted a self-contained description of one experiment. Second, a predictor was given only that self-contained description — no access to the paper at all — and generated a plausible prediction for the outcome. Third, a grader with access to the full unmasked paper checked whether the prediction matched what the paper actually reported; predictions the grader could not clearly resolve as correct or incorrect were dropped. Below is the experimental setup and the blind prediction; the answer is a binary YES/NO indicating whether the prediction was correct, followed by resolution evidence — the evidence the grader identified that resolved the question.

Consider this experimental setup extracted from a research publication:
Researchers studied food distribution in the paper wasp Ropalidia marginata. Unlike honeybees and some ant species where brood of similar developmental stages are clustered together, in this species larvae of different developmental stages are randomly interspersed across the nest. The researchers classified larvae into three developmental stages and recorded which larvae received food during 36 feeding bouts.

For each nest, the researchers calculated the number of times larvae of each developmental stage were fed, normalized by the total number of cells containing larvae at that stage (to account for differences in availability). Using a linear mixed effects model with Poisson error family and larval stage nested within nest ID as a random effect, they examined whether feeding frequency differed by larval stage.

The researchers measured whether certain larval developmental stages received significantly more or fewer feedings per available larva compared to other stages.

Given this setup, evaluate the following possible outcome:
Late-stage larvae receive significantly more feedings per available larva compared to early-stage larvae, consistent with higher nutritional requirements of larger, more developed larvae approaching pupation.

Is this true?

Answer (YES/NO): YES